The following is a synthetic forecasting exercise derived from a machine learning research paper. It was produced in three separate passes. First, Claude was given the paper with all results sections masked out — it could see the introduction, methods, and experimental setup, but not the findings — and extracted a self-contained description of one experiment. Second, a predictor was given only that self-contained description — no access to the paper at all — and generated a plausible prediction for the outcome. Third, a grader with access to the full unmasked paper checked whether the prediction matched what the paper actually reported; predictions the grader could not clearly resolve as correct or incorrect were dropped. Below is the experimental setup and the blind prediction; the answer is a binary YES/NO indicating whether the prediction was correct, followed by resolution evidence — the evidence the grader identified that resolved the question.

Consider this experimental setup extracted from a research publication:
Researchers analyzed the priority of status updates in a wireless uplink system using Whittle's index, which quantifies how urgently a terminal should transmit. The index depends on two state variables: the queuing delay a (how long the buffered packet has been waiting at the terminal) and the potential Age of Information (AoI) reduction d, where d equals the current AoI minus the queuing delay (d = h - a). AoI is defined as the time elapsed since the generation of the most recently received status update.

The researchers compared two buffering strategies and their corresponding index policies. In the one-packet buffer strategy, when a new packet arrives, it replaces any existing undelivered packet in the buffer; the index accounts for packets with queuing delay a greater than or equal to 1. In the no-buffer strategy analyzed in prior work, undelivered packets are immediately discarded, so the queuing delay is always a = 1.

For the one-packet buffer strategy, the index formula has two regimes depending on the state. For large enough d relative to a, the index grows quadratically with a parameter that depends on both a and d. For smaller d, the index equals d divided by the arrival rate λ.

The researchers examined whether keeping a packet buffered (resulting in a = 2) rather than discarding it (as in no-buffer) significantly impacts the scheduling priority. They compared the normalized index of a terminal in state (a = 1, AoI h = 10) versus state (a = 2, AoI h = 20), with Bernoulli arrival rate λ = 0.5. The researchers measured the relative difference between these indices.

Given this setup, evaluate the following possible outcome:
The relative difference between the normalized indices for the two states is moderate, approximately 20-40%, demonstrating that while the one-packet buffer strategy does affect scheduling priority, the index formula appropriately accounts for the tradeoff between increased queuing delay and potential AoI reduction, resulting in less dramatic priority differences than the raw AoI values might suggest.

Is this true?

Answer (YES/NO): NO